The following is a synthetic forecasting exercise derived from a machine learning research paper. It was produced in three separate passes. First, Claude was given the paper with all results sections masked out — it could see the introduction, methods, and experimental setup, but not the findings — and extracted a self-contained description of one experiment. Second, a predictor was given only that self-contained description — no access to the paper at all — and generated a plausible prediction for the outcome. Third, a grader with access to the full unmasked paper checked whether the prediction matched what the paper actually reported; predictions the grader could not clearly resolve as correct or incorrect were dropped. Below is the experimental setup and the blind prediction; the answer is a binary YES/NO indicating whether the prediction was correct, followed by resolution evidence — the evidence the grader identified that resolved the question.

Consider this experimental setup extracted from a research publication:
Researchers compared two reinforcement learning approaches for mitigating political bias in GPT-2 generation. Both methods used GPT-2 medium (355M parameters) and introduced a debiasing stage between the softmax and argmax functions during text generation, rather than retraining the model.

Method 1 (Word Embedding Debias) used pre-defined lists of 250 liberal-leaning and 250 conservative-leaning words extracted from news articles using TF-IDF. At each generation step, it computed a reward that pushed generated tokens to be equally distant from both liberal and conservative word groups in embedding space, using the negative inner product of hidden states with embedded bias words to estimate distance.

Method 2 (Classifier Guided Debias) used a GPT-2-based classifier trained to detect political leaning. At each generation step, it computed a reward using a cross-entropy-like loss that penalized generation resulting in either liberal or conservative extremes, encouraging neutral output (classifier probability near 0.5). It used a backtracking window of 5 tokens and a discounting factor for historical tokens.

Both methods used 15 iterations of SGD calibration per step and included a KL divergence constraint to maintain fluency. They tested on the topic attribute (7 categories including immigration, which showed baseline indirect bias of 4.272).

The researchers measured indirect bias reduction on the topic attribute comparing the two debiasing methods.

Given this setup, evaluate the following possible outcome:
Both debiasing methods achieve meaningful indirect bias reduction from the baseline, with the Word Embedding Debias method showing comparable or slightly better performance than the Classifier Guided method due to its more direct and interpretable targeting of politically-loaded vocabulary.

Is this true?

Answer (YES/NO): NO